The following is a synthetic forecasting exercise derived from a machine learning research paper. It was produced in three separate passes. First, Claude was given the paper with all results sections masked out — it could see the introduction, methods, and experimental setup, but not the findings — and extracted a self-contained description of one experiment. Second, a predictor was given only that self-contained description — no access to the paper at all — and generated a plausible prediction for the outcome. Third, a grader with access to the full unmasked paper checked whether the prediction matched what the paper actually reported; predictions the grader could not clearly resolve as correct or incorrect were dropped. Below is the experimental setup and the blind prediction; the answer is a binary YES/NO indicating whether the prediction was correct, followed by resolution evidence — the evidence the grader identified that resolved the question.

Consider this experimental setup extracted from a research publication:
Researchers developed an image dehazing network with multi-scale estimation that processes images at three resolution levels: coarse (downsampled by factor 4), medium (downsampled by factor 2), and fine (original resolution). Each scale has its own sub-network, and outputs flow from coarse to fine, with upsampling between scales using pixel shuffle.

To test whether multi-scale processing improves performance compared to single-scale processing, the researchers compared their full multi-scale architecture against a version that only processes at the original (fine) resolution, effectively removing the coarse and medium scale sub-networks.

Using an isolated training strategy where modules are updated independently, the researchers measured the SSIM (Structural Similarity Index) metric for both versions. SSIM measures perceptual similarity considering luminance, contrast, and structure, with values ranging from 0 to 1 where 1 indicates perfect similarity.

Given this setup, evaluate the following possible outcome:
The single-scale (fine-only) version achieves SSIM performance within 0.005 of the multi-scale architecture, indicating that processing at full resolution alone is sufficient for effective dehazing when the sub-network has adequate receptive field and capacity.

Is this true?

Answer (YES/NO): YES